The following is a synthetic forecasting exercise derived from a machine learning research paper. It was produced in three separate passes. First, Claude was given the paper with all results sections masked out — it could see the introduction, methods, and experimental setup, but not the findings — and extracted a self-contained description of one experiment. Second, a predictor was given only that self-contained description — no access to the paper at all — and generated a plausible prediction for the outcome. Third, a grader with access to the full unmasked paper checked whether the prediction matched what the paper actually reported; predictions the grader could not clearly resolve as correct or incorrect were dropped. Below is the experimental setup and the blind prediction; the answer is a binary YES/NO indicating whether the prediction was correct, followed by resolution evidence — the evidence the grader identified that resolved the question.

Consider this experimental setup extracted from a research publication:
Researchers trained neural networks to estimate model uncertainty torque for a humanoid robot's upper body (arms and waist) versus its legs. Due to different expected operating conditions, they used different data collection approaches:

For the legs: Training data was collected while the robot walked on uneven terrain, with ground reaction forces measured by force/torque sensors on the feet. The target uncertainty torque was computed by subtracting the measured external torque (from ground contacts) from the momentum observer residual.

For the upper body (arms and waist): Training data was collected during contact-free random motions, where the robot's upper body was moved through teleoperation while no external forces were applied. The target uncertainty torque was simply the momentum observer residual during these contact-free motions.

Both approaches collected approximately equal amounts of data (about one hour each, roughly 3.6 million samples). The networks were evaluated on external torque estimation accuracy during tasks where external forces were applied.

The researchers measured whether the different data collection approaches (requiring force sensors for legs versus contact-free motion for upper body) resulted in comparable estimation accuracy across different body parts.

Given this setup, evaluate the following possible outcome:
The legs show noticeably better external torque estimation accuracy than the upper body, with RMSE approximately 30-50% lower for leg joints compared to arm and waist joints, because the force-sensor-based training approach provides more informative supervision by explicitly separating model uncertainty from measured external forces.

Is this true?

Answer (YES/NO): NO